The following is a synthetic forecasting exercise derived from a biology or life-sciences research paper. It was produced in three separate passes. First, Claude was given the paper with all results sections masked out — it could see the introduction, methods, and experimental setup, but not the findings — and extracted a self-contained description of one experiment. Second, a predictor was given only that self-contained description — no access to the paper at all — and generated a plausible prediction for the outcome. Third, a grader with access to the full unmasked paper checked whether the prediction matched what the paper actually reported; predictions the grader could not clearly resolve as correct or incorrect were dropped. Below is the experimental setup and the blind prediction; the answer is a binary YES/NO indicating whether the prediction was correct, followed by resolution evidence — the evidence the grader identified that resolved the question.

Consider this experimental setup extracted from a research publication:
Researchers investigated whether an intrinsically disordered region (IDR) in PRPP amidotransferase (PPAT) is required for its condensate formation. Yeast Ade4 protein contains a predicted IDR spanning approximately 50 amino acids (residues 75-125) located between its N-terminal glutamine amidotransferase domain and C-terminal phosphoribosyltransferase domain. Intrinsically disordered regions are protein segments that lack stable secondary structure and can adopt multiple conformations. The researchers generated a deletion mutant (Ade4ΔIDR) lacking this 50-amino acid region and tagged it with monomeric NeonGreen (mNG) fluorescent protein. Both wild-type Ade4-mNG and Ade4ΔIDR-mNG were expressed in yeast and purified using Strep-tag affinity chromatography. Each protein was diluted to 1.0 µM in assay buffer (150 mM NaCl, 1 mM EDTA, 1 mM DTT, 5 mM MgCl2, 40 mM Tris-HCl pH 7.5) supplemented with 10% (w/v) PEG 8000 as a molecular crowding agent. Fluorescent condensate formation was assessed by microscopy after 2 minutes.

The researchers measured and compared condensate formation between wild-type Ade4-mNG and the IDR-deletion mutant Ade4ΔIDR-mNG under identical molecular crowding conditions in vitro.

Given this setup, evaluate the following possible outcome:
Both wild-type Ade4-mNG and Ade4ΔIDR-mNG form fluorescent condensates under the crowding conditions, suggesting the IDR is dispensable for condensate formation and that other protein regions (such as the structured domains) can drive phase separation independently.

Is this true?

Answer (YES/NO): YES